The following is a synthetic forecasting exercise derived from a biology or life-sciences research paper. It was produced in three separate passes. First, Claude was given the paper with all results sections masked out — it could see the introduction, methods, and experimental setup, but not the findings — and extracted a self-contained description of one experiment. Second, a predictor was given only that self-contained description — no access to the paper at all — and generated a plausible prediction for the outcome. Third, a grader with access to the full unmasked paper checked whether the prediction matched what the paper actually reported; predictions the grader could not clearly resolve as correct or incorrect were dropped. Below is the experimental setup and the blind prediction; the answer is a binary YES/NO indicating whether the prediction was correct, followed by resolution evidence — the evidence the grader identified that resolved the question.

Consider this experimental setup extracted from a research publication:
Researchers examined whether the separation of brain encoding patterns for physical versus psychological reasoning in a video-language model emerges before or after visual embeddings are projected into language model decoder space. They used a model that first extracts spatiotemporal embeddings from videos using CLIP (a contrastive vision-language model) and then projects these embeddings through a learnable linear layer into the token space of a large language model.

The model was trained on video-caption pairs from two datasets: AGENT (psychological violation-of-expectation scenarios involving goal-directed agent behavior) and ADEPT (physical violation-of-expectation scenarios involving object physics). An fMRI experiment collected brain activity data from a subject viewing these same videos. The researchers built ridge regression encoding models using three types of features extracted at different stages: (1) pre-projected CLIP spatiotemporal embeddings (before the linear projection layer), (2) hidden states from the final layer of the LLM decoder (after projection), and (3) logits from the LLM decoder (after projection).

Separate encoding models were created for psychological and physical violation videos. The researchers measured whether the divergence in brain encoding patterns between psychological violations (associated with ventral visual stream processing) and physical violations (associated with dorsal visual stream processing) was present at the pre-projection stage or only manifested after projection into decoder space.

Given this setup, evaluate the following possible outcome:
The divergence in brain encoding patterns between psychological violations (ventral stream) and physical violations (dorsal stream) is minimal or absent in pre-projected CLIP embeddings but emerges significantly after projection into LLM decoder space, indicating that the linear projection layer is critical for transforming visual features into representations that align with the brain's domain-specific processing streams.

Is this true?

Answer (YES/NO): YES